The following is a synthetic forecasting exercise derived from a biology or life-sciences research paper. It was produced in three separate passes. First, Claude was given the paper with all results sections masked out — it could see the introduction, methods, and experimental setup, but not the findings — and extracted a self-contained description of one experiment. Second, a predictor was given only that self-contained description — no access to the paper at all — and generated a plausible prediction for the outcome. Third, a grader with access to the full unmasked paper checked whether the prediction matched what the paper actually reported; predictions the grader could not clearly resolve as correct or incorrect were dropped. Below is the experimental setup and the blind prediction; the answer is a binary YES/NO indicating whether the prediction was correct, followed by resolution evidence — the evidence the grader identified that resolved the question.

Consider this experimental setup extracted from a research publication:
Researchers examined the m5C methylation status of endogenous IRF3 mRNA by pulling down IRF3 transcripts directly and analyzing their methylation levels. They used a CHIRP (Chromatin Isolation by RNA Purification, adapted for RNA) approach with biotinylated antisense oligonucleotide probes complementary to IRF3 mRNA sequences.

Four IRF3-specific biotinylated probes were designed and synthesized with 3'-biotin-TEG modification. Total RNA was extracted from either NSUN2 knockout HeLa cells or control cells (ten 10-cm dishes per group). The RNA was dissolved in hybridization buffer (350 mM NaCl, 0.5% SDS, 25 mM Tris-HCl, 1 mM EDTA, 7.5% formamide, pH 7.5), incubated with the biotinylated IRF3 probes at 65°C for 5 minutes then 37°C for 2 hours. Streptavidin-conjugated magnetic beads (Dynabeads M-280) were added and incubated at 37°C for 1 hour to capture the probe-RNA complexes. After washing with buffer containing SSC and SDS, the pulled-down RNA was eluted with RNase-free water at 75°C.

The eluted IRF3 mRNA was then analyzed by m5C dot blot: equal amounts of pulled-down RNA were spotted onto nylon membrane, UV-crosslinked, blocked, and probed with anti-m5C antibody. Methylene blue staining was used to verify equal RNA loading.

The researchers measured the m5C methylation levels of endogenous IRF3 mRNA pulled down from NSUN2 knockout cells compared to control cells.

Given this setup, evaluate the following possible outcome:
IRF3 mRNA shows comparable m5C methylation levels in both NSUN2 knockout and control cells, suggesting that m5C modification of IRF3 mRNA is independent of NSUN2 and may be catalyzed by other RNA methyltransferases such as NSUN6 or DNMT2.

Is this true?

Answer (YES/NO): NO